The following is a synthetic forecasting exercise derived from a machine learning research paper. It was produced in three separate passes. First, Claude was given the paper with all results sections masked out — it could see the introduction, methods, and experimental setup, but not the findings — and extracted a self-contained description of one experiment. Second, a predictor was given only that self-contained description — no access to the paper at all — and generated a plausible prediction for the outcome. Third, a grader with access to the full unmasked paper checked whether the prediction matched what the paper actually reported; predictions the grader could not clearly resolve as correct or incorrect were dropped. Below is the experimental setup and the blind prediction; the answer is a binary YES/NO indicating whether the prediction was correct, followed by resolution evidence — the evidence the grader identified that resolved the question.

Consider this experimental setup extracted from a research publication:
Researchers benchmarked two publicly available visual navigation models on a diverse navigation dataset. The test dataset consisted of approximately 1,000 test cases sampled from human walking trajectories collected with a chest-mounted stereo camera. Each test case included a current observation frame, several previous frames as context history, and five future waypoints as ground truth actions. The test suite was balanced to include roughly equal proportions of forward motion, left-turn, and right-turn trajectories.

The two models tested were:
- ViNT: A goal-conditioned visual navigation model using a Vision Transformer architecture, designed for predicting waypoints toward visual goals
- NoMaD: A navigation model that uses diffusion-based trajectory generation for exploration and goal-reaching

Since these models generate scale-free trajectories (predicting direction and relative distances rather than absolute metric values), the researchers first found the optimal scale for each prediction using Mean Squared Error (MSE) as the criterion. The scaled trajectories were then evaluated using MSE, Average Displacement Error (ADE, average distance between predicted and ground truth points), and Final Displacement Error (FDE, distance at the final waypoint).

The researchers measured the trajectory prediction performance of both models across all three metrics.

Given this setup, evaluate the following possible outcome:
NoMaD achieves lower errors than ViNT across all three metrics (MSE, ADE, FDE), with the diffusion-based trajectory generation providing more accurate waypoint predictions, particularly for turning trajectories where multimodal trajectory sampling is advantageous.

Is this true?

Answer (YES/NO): NO